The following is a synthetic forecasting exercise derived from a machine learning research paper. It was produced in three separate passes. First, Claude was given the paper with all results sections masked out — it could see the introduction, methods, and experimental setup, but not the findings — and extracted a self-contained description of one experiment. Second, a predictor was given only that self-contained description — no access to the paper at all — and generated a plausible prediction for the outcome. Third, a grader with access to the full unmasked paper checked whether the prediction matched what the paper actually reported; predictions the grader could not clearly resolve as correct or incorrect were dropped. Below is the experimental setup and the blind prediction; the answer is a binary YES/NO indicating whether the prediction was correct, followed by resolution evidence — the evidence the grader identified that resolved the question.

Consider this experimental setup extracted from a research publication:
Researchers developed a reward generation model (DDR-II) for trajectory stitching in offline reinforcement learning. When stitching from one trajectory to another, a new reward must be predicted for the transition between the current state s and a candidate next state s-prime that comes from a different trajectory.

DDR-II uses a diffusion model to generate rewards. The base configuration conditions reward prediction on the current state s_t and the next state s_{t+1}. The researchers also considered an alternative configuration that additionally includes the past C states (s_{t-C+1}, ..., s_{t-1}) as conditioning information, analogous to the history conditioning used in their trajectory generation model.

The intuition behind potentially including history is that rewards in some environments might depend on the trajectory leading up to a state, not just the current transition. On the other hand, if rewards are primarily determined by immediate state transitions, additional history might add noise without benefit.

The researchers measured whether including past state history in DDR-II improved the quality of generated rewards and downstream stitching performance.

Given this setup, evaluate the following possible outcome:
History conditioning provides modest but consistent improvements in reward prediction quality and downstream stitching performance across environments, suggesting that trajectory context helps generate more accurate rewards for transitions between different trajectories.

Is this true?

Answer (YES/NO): NO